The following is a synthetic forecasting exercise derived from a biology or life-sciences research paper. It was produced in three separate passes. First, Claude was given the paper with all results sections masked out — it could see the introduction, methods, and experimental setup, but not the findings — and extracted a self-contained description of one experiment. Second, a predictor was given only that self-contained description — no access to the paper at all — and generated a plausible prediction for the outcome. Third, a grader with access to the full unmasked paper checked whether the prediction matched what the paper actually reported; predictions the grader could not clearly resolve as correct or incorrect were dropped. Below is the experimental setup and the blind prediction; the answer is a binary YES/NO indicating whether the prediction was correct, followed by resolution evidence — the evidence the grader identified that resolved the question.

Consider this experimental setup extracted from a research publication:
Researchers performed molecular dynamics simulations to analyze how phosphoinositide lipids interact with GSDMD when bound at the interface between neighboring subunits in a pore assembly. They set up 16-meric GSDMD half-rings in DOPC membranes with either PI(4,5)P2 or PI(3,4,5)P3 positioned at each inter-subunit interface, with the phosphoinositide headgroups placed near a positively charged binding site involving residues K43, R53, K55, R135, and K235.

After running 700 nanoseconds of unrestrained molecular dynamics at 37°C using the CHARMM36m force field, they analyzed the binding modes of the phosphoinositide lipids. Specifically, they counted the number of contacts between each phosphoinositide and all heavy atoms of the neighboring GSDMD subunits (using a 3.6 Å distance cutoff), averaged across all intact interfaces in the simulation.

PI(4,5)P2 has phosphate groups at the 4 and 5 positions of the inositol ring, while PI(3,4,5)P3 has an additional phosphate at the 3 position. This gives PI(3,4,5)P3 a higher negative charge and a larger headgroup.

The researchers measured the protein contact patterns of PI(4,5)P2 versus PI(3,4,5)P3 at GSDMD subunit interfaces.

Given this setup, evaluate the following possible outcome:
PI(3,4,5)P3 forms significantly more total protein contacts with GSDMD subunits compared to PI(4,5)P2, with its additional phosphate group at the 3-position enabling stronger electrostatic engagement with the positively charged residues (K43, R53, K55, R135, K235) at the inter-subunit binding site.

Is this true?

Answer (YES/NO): YES